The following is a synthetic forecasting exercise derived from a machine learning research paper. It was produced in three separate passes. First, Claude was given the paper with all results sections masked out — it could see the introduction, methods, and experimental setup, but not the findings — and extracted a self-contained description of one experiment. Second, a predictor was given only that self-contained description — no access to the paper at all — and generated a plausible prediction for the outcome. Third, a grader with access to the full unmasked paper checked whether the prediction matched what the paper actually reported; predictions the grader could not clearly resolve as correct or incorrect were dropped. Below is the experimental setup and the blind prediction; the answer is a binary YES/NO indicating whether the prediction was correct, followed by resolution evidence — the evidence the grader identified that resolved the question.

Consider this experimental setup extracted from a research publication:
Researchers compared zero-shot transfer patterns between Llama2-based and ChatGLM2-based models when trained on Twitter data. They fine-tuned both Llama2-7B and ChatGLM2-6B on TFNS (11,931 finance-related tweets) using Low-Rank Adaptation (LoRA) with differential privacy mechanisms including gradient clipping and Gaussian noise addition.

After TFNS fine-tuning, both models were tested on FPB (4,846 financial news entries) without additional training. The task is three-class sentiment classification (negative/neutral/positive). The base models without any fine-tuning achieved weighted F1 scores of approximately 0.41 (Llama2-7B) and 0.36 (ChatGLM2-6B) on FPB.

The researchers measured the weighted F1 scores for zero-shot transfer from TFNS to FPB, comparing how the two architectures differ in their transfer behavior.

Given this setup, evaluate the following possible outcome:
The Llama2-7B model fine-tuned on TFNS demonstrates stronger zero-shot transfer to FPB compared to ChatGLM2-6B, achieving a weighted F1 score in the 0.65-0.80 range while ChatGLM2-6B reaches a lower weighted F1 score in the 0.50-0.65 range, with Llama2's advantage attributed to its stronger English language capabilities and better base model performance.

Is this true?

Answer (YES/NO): NO